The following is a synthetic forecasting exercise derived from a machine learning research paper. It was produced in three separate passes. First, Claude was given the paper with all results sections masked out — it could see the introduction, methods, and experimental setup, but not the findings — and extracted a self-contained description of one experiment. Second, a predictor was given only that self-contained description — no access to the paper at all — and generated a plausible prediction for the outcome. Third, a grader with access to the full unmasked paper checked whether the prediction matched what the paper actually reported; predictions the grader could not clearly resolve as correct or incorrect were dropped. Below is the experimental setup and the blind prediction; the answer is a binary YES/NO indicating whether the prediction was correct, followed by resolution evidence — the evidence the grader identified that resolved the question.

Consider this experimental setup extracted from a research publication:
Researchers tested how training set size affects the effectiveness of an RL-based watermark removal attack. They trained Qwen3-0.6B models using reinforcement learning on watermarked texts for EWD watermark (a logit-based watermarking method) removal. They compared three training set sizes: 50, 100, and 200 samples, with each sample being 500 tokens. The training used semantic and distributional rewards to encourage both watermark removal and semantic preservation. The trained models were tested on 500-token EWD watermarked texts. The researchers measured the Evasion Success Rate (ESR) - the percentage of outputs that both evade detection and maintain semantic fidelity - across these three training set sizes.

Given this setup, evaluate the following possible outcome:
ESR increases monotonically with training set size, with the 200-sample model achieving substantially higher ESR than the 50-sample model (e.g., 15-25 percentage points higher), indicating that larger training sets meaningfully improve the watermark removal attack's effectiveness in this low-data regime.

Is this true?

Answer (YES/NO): NO